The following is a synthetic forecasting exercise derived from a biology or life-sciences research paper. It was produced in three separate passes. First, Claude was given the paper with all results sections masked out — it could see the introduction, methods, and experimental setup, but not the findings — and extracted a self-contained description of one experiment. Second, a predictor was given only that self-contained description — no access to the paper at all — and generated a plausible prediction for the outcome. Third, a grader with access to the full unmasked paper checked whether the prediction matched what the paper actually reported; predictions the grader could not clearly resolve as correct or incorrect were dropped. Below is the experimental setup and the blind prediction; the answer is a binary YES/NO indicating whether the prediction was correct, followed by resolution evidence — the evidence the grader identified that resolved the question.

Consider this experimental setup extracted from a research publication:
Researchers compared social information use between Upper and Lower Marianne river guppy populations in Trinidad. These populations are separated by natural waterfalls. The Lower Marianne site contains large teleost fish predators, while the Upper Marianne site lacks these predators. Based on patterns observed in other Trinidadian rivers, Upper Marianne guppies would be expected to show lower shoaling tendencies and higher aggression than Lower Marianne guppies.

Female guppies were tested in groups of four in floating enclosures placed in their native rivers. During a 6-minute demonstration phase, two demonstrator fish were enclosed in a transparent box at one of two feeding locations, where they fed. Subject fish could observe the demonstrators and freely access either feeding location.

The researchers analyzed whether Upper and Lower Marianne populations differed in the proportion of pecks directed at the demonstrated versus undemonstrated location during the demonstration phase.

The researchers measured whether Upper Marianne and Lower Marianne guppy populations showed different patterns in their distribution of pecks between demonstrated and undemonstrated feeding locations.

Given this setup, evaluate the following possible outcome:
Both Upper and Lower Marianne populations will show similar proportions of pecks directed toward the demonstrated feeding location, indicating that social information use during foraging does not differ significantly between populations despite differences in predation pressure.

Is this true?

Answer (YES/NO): YES